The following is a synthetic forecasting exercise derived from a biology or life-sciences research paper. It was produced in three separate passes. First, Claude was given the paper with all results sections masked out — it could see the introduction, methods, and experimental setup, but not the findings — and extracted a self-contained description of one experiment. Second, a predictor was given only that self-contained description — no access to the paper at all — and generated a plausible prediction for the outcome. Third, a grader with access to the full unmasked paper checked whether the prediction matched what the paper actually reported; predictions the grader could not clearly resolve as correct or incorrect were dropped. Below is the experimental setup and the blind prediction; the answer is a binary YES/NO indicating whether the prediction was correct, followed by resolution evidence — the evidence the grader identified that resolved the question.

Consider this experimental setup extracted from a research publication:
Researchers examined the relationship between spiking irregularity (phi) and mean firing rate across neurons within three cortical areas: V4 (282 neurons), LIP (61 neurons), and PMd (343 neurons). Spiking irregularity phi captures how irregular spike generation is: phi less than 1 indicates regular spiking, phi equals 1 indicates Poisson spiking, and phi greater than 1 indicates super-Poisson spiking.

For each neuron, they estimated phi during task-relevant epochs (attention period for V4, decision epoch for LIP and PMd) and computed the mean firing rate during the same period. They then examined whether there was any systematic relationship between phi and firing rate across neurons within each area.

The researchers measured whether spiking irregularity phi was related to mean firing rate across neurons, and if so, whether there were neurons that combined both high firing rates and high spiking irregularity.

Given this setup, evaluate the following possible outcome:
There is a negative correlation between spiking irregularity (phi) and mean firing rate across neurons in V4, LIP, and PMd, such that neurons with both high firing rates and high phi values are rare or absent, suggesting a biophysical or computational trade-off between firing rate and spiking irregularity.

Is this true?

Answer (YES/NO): NO